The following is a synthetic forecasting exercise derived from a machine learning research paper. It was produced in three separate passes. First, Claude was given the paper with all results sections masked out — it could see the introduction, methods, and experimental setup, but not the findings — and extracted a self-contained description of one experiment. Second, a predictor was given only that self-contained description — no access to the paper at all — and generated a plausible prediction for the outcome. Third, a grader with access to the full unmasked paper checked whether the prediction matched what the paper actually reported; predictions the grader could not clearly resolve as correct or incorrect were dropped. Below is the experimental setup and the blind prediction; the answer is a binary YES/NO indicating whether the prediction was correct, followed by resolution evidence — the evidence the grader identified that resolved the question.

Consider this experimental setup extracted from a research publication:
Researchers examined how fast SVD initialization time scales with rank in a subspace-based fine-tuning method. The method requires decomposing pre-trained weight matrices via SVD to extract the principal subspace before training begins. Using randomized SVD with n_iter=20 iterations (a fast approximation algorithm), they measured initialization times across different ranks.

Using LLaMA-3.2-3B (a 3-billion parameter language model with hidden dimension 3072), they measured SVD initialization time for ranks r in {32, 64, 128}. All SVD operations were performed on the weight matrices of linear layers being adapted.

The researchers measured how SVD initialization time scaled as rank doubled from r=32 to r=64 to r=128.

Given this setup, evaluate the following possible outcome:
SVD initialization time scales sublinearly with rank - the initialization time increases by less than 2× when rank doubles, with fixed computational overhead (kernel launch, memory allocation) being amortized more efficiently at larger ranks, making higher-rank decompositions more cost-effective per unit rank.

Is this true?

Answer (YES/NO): YES